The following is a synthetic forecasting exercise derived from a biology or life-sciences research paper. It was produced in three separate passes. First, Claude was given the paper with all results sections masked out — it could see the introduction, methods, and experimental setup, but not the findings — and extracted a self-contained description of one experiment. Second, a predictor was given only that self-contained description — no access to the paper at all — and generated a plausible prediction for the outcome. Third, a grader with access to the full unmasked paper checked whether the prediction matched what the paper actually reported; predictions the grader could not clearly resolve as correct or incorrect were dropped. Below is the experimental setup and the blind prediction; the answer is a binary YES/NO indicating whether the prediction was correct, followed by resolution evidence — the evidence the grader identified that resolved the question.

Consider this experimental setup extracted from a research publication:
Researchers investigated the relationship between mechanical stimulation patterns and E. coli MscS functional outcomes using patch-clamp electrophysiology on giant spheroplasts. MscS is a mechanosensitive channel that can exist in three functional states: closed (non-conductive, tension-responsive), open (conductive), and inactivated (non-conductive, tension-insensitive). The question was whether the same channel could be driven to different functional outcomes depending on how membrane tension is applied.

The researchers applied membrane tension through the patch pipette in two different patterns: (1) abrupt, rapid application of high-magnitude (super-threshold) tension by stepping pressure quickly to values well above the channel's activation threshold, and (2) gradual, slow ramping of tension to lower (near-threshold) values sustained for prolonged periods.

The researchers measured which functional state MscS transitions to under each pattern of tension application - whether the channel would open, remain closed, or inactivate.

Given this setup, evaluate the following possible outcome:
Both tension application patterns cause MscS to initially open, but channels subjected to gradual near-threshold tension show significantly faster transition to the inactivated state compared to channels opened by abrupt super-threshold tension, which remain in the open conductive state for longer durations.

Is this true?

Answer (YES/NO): NO